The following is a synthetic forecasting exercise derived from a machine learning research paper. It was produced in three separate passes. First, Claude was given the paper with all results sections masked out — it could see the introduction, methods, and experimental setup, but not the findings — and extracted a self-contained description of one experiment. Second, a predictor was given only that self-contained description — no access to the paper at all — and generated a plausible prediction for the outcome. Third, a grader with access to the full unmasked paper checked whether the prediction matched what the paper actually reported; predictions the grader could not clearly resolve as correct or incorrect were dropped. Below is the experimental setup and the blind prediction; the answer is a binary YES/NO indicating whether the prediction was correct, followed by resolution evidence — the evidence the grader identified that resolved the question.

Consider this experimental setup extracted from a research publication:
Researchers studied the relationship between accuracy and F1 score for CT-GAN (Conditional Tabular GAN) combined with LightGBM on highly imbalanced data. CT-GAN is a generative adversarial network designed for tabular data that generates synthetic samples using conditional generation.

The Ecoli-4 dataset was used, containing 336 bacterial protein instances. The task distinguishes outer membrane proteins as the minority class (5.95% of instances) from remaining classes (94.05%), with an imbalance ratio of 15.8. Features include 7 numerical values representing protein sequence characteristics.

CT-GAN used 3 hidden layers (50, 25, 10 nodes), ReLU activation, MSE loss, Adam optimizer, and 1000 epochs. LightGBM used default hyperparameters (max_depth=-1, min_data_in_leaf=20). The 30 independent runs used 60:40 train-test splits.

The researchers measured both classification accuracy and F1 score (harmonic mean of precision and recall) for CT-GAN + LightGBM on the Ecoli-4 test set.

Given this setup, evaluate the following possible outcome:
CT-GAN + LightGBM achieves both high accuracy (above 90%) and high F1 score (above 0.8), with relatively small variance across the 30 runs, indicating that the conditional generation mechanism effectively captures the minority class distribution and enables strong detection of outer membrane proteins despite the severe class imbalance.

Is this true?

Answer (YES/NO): NO